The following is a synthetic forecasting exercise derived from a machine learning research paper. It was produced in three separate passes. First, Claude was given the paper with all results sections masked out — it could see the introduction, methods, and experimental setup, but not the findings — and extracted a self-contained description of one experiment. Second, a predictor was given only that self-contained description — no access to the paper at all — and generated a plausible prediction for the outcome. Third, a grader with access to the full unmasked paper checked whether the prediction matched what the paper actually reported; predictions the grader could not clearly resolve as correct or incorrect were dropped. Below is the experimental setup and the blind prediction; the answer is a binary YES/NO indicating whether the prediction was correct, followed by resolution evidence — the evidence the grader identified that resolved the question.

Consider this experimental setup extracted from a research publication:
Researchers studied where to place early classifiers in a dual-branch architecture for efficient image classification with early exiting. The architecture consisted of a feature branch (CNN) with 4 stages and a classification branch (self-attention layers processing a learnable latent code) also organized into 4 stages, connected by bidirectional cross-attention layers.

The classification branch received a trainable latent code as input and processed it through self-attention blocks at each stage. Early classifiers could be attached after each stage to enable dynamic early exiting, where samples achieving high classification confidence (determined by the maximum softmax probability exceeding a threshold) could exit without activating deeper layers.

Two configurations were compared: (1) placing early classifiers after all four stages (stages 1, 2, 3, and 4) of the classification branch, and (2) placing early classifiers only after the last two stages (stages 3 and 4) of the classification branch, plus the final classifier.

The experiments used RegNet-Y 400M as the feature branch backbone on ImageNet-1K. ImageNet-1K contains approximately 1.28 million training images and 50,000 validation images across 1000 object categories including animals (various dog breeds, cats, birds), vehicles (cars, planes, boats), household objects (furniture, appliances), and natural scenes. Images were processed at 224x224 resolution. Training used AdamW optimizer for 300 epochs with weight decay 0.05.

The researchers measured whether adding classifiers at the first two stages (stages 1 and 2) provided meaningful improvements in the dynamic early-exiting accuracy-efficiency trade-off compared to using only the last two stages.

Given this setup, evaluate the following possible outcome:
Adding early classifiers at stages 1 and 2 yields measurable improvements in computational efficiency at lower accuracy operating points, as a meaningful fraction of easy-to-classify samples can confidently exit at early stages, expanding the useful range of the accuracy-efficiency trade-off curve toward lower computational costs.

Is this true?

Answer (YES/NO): NO